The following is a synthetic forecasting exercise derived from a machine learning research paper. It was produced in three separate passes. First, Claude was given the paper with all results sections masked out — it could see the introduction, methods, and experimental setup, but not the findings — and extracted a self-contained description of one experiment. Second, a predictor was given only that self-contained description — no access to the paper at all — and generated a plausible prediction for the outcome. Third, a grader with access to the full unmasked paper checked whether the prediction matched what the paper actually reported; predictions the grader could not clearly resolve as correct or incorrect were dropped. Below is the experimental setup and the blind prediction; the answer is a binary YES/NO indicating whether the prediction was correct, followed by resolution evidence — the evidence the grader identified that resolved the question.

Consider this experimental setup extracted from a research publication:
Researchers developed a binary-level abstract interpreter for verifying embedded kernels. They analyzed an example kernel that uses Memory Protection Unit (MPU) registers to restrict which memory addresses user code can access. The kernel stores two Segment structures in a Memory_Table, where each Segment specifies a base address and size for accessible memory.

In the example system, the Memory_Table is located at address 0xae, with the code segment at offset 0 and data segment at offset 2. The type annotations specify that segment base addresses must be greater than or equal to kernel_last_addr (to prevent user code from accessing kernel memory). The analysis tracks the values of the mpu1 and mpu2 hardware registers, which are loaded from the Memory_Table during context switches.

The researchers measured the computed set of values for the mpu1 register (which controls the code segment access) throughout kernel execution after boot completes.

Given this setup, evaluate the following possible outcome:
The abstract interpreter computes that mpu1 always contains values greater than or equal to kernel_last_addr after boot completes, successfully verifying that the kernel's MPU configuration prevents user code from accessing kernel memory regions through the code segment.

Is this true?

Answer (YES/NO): NO